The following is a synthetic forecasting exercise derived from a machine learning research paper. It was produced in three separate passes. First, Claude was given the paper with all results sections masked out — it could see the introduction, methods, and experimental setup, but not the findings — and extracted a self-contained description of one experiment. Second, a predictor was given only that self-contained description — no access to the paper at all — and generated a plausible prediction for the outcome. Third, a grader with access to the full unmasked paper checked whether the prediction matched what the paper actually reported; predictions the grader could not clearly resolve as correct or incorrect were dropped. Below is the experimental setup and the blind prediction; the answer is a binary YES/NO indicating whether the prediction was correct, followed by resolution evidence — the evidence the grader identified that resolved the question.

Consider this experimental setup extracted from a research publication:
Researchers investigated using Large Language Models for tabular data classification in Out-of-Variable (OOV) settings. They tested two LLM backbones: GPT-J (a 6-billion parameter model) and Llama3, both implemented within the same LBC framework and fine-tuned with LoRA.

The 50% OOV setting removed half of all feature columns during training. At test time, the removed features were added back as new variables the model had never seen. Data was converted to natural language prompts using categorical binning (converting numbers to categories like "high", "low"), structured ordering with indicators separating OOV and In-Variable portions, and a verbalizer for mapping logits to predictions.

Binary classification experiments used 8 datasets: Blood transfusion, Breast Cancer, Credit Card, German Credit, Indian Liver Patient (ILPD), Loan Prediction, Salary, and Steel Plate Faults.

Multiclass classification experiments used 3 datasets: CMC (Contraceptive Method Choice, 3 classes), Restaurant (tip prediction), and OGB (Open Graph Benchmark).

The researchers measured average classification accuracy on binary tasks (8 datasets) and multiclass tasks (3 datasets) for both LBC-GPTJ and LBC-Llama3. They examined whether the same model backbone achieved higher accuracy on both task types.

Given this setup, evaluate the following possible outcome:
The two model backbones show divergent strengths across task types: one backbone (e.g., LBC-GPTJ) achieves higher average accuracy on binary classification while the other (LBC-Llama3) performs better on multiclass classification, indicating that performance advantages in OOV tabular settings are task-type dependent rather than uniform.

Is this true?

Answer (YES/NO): YES